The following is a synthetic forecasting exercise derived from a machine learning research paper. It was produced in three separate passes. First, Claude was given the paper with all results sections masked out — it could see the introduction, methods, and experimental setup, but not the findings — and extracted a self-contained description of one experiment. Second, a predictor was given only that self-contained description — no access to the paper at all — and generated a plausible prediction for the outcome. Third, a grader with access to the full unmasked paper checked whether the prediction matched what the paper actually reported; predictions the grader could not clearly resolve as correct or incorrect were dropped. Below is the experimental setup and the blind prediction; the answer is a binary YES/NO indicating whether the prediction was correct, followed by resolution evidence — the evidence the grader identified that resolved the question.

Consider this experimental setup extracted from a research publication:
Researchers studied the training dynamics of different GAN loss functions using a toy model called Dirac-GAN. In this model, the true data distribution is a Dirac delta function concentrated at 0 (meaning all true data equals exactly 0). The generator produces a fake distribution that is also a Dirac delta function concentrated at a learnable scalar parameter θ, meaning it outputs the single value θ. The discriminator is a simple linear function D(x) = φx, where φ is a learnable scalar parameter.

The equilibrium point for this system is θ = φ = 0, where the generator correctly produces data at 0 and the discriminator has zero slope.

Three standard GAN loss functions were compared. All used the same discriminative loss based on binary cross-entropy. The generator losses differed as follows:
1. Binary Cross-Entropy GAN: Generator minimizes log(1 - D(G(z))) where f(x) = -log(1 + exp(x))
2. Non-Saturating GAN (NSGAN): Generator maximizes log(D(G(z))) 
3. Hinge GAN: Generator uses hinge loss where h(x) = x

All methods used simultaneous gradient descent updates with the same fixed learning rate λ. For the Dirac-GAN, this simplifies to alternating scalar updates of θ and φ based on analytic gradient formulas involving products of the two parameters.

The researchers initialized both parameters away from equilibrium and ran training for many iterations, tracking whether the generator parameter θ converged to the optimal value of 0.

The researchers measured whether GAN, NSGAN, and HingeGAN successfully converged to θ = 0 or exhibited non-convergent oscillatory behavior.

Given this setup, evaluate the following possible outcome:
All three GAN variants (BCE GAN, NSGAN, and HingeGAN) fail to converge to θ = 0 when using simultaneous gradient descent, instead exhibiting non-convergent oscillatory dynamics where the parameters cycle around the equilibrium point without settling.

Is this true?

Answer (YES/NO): YES